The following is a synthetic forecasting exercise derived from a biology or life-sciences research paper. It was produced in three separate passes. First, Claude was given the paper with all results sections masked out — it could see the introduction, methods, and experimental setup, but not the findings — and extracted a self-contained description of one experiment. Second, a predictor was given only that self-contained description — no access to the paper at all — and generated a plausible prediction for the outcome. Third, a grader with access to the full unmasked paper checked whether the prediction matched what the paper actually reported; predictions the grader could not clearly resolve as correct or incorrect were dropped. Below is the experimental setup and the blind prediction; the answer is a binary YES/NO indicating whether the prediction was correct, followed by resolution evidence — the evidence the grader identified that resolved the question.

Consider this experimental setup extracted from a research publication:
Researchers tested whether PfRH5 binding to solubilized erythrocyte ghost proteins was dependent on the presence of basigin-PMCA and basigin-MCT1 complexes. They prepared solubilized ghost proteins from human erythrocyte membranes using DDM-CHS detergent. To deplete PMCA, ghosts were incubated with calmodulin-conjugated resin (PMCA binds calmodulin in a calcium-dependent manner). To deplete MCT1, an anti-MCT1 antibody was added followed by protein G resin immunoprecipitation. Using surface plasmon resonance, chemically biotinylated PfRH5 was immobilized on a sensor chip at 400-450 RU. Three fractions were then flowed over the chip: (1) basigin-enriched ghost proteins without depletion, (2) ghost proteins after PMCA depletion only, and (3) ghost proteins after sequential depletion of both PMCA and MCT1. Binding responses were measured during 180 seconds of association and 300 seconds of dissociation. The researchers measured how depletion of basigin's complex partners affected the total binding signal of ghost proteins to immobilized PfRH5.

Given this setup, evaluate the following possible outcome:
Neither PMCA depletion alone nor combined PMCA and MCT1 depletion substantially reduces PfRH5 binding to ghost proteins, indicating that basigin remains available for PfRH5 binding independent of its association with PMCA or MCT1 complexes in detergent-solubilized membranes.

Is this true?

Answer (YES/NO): NO